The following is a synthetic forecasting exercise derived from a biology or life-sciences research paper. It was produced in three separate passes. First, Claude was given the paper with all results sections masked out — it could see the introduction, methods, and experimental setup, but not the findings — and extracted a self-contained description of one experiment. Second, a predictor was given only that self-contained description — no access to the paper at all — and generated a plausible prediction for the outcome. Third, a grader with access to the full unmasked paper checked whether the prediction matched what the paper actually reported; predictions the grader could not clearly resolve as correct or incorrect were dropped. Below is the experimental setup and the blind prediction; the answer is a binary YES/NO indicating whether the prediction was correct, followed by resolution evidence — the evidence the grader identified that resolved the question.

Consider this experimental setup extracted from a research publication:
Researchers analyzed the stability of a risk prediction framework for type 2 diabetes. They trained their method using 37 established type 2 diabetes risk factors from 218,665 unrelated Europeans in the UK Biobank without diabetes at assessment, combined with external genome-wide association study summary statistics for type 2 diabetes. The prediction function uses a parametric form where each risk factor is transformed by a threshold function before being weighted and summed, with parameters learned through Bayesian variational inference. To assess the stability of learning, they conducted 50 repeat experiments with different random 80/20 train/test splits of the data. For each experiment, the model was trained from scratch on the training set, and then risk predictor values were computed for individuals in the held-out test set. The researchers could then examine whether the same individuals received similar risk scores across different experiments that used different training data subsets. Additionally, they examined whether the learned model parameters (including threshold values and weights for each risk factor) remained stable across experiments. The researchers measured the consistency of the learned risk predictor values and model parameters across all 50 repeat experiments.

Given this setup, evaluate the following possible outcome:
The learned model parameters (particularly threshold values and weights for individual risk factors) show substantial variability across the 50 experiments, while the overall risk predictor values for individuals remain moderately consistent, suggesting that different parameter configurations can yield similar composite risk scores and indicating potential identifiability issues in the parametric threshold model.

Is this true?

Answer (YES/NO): NO